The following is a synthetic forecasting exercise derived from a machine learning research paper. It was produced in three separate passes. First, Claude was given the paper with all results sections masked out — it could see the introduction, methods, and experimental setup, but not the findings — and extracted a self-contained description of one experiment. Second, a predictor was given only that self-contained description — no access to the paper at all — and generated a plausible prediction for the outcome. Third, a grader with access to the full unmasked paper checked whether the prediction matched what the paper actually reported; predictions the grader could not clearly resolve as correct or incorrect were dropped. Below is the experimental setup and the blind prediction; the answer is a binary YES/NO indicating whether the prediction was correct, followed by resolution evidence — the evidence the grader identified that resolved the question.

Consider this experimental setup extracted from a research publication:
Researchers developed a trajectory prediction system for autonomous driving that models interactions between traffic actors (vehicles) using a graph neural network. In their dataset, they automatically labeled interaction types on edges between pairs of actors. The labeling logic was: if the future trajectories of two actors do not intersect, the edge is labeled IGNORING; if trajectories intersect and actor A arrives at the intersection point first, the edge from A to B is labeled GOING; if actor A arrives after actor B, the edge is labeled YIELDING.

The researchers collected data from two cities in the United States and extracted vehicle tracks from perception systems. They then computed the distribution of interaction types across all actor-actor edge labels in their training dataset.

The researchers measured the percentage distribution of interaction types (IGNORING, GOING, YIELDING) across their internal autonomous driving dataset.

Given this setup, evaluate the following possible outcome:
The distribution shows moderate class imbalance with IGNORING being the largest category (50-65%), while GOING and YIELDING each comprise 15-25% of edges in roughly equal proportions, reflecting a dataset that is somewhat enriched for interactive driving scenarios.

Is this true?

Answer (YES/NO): NO